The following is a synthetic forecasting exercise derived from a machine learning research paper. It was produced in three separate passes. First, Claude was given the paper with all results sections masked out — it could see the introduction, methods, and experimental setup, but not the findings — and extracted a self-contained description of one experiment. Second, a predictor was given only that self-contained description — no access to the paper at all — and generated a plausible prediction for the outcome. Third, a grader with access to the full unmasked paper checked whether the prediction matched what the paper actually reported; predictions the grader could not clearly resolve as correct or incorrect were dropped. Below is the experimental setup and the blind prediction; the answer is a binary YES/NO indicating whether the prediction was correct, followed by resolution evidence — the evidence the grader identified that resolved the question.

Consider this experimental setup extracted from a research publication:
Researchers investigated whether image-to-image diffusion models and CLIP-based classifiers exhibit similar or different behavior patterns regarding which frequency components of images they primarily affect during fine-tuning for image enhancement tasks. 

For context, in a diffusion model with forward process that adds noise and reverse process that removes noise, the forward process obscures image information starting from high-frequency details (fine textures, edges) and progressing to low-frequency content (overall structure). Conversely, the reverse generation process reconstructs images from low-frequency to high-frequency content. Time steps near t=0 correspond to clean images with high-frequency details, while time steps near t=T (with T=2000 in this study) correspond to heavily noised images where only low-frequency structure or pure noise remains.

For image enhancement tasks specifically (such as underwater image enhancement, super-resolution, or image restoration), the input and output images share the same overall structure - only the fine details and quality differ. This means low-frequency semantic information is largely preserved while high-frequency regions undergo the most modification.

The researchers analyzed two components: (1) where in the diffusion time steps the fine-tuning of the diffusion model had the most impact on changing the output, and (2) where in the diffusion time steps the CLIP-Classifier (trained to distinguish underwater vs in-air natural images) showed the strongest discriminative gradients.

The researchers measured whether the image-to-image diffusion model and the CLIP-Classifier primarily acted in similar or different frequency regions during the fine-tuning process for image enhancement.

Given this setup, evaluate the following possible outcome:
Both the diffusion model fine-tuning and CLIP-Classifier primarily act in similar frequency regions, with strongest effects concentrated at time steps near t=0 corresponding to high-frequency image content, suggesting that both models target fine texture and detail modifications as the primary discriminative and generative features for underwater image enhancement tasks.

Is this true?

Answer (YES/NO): YES